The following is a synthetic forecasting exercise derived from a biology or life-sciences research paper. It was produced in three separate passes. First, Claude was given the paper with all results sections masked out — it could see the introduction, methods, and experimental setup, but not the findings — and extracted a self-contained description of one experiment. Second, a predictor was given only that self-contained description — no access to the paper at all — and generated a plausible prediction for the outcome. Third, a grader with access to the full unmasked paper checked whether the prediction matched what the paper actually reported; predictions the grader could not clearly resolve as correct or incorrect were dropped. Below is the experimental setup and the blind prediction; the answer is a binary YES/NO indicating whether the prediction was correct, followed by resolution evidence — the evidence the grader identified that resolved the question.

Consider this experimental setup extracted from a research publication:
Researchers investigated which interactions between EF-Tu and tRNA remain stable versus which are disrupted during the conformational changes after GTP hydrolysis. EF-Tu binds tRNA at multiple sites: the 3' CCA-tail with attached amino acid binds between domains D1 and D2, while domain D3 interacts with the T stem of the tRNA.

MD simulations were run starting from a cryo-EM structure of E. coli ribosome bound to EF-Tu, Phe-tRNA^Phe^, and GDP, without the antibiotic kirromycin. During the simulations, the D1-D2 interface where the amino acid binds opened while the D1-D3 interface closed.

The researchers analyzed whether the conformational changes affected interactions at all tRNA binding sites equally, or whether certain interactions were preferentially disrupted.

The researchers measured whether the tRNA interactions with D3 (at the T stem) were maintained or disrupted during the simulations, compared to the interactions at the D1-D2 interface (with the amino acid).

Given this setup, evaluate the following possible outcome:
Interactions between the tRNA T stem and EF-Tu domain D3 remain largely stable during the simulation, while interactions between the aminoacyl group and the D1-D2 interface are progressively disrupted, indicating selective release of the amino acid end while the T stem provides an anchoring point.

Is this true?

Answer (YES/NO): YES